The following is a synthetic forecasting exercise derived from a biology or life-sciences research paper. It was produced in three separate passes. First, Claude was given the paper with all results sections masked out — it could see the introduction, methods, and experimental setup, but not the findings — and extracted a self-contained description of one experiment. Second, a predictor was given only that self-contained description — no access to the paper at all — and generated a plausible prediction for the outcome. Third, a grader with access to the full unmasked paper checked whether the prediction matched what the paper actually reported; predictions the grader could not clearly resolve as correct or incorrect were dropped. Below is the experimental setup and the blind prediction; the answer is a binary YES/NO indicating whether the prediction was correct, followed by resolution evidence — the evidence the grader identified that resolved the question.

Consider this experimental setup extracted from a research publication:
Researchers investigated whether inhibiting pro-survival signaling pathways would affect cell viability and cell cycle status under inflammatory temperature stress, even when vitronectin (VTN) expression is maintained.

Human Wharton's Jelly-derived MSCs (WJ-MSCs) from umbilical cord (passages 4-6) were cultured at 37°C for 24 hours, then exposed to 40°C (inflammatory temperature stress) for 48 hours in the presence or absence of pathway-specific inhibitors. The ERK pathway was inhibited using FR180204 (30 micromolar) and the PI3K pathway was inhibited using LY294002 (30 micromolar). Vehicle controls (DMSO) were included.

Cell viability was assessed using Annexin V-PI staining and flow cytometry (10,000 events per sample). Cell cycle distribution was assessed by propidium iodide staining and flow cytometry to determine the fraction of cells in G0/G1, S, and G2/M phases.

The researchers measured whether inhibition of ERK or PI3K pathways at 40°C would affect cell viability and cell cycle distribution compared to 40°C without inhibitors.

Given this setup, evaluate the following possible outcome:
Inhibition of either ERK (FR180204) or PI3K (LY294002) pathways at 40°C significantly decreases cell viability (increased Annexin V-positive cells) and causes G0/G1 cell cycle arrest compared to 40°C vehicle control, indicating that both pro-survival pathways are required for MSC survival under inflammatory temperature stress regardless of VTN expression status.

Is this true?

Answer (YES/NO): NO